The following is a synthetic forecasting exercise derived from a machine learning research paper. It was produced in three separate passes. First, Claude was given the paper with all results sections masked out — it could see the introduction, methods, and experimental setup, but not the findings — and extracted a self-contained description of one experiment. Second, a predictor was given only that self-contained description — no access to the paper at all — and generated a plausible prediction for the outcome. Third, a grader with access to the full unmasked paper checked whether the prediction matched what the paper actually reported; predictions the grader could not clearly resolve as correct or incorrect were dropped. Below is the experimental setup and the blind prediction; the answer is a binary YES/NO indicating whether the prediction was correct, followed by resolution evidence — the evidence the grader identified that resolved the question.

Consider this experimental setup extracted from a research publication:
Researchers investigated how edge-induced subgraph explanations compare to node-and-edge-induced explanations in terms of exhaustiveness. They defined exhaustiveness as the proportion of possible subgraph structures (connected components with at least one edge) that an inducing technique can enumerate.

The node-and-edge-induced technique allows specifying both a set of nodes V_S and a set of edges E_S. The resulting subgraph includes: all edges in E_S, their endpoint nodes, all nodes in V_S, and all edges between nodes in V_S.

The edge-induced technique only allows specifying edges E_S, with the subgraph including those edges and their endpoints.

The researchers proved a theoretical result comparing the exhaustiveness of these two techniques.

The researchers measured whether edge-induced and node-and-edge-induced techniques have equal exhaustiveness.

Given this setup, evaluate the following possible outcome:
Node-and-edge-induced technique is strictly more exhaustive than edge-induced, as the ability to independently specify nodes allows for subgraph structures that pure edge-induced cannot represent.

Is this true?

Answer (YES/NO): NO